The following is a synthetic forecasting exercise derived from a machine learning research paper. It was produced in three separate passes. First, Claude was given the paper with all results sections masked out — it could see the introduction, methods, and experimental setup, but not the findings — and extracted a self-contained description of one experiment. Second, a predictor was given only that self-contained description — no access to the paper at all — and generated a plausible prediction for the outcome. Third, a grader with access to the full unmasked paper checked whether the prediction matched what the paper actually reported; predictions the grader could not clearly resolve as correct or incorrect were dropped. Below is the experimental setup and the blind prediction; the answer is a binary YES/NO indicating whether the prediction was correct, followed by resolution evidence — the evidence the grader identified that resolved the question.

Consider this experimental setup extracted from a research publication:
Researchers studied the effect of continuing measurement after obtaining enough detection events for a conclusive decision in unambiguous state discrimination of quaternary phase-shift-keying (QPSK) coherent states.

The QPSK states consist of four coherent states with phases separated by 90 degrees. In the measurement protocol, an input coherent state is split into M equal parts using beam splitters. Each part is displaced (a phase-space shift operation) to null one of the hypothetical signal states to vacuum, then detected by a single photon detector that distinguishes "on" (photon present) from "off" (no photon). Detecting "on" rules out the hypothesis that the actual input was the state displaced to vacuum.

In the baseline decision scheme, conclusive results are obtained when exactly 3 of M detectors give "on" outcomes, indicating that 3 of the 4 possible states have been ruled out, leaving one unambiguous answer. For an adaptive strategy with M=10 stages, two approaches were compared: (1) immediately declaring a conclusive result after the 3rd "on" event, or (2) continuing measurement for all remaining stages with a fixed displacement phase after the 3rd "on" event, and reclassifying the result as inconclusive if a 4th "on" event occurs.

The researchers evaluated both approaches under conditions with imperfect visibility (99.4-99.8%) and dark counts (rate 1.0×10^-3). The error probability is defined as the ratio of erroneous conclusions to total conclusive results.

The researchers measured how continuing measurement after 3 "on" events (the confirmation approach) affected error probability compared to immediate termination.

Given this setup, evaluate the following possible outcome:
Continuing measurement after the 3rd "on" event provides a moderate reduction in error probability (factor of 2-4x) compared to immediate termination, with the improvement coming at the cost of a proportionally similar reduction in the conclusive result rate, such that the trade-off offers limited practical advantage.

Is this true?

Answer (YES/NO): NO